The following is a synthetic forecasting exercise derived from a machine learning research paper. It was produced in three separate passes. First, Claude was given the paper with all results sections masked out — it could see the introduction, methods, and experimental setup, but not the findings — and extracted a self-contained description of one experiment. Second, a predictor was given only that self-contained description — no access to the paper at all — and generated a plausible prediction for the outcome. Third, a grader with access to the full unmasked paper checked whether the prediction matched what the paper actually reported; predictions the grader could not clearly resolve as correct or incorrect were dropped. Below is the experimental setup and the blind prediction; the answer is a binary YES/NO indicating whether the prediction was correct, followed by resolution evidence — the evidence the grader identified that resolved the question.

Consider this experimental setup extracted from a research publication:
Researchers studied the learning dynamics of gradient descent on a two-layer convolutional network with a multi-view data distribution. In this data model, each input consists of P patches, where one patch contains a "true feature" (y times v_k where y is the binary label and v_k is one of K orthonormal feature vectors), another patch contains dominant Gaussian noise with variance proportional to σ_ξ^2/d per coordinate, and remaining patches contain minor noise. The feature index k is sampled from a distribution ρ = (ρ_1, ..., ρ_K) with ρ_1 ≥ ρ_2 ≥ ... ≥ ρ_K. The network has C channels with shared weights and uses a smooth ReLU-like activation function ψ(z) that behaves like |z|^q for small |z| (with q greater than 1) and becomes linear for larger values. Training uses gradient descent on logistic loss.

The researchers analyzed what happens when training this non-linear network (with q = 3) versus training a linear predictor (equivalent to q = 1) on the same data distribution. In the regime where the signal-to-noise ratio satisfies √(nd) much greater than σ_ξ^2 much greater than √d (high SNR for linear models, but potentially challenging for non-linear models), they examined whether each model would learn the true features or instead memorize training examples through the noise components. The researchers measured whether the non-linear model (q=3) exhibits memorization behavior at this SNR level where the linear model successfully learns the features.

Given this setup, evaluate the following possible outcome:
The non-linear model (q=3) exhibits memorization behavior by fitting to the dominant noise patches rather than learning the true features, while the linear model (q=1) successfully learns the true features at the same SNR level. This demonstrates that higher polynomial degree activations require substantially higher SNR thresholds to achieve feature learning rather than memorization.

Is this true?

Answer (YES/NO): YES